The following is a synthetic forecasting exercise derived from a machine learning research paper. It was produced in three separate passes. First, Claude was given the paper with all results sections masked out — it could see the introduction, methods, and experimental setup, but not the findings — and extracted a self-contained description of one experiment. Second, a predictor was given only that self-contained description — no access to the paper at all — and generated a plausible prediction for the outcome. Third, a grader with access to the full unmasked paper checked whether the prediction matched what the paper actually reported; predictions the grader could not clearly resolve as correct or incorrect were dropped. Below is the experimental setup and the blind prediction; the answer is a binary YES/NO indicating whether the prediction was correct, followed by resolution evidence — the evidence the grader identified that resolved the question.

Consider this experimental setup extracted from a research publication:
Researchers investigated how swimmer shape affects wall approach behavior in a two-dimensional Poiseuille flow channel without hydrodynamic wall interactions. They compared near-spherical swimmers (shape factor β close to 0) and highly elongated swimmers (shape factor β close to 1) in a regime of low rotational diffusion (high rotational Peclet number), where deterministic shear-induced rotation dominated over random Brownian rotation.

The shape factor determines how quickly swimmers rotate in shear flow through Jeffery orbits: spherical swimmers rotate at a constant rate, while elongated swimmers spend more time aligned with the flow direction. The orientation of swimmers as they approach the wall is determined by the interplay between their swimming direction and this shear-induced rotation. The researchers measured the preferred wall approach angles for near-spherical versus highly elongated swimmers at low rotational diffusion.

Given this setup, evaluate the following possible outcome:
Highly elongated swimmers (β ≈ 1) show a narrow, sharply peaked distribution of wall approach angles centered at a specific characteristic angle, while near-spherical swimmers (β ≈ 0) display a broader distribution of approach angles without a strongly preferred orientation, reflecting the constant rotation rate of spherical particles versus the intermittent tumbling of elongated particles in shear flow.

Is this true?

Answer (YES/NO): YES